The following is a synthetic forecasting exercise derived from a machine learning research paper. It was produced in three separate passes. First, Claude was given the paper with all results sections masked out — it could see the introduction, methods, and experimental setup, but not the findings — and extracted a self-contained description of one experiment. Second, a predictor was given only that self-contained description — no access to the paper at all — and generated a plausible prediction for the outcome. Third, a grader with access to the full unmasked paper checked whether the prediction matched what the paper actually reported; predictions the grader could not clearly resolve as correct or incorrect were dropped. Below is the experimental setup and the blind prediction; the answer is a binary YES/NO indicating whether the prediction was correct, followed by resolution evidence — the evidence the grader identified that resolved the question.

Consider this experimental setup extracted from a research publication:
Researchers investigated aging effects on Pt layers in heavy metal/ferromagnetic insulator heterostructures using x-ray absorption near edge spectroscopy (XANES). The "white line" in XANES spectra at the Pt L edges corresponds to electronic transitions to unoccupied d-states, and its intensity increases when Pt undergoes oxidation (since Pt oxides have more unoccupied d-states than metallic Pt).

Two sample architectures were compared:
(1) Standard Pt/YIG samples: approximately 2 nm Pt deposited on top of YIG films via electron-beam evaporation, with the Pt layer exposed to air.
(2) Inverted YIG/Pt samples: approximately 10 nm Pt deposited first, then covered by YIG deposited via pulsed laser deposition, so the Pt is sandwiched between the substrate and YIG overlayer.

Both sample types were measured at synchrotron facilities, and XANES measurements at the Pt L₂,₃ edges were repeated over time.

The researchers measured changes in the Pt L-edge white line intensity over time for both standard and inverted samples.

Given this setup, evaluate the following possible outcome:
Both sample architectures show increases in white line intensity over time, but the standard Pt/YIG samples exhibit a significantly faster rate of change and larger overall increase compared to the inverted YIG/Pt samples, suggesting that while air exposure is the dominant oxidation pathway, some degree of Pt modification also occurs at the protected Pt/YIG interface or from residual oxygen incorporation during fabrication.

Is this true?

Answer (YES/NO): NO